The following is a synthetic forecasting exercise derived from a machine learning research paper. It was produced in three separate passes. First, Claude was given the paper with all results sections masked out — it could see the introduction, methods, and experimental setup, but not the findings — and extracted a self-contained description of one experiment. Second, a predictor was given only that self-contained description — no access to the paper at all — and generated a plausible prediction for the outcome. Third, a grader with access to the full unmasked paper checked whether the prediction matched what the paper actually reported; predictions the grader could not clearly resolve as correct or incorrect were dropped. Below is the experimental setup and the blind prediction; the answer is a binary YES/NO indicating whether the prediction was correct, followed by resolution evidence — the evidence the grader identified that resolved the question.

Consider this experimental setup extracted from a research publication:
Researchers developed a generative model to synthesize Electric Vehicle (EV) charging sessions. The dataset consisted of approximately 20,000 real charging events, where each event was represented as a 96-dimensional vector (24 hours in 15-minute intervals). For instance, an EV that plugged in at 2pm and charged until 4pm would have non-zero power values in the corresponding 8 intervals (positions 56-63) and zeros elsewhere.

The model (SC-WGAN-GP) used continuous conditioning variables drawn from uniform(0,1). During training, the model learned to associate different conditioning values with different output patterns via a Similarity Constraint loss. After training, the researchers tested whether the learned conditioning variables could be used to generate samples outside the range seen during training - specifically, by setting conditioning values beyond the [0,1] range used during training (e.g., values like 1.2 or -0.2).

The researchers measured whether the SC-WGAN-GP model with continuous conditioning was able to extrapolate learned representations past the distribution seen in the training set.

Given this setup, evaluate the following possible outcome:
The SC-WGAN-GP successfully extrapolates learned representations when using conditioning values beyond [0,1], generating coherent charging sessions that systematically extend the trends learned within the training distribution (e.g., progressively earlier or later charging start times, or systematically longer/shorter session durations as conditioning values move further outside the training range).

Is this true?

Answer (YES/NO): NO